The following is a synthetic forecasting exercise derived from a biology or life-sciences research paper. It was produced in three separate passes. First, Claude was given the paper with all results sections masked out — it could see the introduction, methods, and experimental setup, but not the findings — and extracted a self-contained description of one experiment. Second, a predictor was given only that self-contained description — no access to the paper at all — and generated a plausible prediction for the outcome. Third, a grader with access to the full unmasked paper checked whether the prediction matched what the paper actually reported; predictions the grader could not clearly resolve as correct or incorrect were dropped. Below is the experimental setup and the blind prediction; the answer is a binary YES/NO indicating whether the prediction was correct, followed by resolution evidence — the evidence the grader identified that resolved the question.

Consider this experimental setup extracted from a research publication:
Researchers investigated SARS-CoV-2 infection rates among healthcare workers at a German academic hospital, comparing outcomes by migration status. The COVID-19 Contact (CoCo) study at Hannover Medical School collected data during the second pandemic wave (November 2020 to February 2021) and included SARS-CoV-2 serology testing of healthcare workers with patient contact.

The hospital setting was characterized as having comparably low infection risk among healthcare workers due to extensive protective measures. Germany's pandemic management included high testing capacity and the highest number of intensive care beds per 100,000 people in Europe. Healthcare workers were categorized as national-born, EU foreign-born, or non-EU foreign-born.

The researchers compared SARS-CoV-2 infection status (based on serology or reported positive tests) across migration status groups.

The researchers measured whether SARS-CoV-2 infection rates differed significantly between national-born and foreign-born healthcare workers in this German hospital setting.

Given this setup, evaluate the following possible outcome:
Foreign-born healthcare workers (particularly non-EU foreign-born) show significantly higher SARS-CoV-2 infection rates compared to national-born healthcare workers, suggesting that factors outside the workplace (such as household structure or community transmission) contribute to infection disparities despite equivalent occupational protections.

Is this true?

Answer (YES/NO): NO